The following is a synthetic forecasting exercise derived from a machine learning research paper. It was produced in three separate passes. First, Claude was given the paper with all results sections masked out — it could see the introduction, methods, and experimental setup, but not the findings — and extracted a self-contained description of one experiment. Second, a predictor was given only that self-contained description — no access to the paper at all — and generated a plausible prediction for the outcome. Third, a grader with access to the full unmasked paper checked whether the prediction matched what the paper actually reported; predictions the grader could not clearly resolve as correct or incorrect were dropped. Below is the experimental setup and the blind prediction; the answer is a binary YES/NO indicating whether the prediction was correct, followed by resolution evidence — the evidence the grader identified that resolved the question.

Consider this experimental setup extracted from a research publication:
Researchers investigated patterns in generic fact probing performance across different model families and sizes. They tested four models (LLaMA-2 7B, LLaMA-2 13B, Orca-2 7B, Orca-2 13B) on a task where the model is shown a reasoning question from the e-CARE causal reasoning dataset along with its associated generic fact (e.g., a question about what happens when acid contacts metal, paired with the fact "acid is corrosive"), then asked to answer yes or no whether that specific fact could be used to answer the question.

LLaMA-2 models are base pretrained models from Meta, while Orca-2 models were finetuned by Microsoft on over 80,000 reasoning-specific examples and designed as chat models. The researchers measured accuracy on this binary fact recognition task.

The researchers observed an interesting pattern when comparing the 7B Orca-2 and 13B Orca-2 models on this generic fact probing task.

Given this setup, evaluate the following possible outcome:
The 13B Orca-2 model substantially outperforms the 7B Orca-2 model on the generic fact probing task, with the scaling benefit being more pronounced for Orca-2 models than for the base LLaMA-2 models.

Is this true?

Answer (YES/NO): NO